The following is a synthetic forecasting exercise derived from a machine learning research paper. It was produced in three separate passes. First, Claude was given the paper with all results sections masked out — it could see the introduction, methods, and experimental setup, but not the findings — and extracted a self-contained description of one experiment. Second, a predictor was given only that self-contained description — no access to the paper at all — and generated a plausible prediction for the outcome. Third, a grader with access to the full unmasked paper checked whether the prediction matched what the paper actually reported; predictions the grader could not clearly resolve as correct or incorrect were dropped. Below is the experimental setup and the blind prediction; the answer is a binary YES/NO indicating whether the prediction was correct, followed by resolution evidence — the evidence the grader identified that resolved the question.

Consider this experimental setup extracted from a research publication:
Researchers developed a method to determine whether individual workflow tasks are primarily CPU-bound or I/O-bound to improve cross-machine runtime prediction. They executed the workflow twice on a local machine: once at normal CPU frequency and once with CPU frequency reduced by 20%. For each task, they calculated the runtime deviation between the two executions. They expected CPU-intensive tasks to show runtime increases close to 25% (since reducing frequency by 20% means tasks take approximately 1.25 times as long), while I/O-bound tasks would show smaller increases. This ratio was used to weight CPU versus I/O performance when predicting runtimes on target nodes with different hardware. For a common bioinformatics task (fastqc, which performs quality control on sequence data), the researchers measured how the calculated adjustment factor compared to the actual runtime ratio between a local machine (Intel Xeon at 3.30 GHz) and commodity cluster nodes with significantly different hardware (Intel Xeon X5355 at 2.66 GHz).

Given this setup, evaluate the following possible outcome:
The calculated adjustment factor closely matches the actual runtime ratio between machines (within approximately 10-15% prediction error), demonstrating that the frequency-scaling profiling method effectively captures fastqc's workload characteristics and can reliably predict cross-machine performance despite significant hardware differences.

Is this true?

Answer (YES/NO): YES